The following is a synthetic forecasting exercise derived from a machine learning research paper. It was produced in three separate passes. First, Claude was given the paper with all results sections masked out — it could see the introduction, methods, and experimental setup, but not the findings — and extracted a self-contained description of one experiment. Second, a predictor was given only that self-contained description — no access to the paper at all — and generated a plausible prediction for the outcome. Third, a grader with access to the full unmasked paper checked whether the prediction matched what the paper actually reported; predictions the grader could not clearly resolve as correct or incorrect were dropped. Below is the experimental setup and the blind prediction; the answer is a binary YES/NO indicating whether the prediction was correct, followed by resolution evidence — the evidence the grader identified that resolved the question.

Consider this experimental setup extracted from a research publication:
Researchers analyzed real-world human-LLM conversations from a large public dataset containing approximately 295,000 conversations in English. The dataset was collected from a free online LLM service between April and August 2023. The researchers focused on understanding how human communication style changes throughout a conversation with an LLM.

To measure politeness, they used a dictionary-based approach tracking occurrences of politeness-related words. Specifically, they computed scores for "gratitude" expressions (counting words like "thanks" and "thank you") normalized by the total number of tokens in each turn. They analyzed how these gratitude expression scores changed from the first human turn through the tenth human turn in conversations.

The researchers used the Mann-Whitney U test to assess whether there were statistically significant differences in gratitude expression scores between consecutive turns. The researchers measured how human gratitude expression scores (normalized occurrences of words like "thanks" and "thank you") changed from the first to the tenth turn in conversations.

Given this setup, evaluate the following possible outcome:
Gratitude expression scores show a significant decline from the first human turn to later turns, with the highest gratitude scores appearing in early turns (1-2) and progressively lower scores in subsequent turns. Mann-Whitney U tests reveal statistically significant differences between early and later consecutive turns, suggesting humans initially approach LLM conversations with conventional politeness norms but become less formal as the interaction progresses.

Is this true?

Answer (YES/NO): NO